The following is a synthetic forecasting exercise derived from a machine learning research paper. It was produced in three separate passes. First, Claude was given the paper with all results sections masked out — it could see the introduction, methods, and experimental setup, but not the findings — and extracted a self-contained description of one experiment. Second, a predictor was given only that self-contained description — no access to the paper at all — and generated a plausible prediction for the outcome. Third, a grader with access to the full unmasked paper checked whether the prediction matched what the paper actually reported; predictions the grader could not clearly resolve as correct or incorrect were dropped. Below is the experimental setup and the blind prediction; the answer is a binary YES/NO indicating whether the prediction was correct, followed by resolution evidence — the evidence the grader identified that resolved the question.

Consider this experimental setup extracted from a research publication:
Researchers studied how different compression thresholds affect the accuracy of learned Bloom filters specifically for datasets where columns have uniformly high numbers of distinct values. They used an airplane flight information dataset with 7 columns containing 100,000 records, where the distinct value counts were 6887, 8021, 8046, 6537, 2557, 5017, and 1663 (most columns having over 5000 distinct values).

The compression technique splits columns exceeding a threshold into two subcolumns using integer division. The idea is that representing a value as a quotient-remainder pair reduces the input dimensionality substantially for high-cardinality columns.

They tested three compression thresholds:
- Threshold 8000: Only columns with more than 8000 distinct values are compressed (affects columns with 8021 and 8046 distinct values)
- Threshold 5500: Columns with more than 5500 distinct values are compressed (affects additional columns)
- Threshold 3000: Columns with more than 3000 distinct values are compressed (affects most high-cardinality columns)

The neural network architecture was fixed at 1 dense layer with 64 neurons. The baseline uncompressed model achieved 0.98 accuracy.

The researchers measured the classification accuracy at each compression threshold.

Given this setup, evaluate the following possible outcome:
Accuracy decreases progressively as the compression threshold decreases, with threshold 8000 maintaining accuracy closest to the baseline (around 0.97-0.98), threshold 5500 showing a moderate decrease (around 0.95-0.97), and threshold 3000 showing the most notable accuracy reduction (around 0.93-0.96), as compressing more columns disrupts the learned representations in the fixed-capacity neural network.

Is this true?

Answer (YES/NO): YES